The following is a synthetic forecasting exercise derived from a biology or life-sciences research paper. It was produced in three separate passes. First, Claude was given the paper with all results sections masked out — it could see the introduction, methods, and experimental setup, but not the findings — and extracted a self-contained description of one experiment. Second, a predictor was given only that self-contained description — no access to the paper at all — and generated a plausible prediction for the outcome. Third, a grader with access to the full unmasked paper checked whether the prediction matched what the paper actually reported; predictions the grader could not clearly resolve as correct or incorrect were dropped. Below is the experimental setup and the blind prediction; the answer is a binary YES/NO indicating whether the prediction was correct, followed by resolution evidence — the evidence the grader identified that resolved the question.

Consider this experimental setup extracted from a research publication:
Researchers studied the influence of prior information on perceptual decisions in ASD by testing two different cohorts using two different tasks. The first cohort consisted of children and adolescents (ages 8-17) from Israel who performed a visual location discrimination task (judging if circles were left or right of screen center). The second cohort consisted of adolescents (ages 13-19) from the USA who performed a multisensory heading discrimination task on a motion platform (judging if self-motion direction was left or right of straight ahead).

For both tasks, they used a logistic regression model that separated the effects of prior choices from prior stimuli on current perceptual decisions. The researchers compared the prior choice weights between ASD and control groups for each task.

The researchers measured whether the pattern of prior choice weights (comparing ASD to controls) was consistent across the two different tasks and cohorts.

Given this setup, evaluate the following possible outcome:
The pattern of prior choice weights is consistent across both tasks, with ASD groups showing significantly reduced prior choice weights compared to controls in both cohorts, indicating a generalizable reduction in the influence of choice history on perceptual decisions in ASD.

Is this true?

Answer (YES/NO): NO